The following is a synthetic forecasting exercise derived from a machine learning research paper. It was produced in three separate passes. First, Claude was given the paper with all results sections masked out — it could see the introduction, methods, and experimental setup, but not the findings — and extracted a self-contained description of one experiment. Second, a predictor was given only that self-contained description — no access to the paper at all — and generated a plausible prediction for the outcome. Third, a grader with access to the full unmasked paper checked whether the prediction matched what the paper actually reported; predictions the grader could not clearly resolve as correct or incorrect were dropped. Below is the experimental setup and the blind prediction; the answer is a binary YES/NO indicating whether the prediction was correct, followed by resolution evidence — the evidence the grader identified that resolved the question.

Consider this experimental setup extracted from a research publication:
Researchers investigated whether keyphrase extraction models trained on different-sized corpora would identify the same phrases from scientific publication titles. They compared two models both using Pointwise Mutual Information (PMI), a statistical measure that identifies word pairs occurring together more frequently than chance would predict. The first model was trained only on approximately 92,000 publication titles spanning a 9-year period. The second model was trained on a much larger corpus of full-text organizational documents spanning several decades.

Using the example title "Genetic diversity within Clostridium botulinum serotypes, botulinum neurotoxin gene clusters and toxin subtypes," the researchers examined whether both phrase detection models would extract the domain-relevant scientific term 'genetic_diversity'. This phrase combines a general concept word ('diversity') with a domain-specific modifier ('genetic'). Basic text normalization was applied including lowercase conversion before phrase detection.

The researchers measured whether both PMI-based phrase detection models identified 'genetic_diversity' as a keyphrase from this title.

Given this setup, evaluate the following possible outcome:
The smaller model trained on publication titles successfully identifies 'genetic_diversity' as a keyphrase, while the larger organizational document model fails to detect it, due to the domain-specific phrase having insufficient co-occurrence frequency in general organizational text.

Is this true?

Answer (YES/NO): NO